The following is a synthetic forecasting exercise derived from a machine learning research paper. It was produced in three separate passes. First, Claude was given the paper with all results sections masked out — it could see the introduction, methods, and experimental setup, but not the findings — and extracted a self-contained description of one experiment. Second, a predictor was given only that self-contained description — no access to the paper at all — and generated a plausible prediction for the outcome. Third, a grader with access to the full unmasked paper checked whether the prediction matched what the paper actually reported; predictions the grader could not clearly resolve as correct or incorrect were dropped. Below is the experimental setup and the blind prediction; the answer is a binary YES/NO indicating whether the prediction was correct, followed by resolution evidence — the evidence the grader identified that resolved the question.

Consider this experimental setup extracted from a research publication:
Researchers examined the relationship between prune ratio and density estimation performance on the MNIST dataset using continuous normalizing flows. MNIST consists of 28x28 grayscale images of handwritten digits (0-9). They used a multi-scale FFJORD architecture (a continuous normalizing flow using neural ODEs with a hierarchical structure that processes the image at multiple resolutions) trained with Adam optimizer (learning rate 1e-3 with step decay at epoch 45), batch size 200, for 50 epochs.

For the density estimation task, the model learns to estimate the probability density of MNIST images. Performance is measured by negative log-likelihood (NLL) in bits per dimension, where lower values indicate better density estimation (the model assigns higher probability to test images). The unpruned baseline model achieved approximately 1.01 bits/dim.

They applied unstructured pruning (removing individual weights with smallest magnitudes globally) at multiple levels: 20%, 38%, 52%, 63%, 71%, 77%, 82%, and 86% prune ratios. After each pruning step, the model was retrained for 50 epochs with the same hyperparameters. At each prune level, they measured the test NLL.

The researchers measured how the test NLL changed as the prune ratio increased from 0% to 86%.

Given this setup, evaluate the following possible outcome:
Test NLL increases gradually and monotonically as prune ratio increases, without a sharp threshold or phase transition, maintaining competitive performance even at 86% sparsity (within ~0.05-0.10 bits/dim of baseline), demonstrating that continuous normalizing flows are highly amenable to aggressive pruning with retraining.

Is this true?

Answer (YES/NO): NO